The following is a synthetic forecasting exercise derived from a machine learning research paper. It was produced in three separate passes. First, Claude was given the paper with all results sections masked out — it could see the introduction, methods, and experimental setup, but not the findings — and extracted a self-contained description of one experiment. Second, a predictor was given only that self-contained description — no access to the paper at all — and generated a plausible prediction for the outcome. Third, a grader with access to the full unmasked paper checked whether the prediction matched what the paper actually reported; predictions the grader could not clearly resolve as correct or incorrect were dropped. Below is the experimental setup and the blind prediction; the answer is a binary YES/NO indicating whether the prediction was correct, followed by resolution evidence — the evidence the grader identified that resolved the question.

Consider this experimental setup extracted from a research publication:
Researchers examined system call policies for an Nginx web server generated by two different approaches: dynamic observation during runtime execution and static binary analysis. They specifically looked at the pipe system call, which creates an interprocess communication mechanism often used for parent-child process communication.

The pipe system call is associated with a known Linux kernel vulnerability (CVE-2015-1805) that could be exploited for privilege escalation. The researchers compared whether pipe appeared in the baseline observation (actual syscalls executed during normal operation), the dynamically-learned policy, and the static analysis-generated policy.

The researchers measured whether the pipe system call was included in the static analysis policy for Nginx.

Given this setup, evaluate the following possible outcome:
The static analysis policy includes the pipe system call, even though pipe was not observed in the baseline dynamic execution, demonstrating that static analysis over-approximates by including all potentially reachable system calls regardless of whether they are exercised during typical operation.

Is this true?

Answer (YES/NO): NO